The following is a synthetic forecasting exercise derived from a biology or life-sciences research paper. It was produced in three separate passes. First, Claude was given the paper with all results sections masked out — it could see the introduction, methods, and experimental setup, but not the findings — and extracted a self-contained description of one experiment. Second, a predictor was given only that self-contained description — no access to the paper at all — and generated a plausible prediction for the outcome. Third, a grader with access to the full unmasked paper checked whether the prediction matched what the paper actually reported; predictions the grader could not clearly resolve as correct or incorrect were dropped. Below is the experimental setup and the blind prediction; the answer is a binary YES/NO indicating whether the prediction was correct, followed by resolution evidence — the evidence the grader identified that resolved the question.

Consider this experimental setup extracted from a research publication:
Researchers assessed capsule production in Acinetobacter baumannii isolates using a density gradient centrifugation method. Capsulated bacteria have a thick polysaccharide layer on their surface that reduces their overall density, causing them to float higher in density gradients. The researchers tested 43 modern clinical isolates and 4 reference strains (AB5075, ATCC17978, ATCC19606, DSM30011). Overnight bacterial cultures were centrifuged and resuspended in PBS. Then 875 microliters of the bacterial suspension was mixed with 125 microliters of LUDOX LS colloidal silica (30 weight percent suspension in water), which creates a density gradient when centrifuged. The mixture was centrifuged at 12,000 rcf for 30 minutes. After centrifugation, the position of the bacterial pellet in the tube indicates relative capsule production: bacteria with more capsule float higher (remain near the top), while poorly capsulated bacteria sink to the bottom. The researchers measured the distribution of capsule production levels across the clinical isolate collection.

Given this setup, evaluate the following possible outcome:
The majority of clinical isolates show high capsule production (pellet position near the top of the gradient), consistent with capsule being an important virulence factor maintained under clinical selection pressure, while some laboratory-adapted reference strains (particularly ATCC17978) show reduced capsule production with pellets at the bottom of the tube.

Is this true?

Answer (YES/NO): NO